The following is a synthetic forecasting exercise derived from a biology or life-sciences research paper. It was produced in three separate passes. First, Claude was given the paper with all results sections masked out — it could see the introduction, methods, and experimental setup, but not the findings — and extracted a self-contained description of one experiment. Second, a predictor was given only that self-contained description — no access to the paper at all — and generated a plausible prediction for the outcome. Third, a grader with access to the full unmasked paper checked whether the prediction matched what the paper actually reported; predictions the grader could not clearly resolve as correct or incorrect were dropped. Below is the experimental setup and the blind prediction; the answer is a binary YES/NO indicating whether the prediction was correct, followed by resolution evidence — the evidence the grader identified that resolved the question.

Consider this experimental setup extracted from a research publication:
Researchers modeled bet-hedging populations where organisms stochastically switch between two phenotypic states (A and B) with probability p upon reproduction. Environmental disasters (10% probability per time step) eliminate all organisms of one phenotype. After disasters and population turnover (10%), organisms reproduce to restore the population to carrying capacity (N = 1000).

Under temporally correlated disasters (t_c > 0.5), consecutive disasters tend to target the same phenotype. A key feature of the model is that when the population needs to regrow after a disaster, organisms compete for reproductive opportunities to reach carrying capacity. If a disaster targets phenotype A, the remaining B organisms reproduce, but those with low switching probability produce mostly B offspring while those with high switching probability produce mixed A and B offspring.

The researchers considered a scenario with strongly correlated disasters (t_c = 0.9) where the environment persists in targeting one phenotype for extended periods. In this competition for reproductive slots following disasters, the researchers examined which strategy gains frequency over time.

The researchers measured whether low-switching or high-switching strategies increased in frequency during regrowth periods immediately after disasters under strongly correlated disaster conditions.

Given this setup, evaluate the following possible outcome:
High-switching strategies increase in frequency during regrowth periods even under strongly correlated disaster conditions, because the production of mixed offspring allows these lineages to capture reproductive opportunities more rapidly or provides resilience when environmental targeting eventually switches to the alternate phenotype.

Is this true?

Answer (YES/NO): NO